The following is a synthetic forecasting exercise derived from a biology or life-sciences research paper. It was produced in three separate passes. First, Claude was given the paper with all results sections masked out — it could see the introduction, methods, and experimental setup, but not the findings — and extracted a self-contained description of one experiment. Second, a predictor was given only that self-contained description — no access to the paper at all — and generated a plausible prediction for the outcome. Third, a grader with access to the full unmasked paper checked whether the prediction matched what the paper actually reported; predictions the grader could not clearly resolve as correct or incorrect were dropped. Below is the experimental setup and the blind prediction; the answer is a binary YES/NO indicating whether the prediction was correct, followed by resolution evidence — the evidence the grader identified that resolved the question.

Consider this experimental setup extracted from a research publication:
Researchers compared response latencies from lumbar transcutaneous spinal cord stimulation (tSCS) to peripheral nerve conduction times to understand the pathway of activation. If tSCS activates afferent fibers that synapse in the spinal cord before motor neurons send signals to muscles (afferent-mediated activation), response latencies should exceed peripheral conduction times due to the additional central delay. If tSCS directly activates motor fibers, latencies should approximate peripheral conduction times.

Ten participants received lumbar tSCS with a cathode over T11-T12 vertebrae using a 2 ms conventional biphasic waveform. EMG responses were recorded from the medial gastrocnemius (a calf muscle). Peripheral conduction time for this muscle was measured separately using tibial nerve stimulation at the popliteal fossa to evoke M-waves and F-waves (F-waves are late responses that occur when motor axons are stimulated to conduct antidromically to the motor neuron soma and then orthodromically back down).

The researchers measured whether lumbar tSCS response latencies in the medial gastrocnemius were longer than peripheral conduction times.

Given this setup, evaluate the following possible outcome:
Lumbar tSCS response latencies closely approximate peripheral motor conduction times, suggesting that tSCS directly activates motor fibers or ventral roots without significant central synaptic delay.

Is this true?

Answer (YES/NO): NO